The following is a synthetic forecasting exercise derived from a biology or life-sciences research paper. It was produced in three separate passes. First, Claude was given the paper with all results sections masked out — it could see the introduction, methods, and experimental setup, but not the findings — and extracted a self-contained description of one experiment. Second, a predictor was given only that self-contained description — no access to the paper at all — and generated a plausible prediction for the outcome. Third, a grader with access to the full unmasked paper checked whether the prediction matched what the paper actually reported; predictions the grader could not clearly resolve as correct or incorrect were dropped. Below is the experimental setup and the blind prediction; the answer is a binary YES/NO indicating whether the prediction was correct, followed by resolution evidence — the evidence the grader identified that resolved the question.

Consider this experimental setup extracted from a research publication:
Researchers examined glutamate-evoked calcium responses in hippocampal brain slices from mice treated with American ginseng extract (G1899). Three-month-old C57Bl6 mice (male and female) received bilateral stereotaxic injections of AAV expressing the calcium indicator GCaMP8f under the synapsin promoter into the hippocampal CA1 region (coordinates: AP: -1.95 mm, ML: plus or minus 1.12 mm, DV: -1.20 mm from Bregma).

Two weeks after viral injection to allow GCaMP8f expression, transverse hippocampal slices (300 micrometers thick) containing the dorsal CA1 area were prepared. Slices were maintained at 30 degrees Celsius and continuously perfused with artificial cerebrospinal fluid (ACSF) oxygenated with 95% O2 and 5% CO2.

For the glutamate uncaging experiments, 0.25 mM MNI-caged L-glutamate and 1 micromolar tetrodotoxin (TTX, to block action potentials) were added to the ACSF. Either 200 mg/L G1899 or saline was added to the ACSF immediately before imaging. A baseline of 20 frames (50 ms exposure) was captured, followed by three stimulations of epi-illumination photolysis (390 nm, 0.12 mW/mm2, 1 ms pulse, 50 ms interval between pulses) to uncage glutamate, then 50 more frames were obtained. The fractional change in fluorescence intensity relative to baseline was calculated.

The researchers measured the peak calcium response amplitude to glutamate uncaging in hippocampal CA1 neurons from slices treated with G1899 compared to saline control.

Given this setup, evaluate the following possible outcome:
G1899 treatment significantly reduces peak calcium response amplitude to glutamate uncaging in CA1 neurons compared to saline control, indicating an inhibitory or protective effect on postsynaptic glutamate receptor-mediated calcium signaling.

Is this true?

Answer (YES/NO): YES